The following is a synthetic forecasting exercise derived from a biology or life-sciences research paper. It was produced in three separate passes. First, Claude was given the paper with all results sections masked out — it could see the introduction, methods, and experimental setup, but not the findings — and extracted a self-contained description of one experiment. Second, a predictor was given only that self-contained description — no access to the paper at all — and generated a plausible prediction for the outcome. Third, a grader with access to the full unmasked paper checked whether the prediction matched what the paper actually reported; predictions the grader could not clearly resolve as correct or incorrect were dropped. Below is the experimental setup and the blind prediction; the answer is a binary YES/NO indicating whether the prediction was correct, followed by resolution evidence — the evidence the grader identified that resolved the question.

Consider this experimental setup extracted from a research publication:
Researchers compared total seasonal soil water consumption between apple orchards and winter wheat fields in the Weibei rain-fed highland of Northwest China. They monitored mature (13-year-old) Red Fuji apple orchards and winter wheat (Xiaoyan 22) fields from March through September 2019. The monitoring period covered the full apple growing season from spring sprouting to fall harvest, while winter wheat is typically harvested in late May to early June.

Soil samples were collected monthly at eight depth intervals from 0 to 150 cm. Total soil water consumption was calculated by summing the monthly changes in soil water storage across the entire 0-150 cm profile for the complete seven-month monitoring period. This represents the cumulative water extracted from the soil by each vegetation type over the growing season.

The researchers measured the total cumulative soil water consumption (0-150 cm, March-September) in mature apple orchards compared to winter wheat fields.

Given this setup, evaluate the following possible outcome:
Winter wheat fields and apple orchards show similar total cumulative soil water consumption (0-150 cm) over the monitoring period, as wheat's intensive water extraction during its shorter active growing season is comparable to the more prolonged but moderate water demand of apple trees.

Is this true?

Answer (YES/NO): NO